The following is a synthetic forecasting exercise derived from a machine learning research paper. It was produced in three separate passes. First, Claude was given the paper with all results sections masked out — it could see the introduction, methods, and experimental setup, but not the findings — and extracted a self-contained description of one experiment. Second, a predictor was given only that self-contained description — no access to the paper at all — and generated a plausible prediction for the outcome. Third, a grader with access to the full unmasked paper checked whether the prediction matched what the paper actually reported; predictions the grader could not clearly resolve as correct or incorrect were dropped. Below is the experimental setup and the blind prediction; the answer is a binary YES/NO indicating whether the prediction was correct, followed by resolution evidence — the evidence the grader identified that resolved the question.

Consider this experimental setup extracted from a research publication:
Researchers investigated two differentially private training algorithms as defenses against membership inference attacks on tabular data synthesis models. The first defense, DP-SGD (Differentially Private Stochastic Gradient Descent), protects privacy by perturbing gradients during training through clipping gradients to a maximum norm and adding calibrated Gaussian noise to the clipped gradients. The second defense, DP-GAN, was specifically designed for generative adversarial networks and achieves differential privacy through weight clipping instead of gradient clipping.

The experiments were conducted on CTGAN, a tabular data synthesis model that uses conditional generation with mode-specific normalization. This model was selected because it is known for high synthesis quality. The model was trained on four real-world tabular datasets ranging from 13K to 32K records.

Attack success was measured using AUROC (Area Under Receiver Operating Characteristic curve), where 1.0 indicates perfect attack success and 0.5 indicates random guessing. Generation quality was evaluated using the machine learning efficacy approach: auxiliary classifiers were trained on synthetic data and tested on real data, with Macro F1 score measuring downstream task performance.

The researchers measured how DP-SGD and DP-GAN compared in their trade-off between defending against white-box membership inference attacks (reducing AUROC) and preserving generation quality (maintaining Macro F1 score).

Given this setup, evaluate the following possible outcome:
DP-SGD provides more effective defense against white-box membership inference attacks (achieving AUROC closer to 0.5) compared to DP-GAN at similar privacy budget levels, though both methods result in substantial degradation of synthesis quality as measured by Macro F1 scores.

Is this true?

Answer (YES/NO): NO